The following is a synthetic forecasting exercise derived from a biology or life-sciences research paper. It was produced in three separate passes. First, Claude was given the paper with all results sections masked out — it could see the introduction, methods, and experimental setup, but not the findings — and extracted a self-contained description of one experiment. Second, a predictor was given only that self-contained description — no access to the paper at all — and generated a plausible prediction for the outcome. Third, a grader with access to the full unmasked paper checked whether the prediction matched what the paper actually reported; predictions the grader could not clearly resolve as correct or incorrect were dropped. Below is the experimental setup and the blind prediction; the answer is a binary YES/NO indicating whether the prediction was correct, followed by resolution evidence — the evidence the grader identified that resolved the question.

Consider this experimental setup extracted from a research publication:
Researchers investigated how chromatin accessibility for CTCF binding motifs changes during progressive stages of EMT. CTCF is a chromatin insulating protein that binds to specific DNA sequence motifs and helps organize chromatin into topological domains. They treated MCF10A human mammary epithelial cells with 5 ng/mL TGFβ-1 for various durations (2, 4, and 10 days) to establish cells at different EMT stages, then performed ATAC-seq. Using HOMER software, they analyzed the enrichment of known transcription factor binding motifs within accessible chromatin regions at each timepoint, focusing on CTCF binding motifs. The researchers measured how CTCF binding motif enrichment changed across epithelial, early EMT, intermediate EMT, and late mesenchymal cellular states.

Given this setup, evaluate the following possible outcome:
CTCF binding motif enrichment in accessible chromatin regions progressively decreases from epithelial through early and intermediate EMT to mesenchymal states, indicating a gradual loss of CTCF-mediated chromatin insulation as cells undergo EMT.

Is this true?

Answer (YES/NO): NO